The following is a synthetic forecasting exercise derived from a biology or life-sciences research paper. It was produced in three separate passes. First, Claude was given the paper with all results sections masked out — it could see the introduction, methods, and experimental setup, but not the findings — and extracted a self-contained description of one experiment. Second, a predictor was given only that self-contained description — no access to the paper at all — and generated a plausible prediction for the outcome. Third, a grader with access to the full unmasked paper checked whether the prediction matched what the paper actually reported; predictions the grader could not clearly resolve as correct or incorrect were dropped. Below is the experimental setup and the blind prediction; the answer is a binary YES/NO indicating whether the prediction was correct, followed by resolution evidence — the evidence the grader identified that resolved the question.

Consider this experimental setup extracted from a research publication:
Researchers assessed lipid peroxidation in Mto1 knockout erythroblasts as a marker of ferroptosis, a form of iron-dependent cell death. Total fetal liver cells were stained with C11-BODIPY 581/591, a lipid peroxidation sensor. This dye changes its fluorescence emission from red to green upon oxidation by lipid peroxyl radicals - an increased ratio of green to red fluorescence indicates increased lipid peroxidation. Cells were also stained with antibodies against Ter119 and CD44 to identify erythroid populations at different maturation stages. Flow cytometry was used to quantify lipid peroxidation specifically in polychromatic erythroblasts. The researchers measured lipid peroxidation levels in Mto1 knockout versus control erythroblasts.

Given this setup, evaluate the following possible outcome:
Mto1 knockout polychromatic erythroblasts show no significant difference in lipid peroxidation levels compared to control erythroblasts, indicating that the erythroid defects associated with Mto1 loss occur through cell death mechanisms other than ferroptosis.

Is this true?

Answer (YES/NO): YES